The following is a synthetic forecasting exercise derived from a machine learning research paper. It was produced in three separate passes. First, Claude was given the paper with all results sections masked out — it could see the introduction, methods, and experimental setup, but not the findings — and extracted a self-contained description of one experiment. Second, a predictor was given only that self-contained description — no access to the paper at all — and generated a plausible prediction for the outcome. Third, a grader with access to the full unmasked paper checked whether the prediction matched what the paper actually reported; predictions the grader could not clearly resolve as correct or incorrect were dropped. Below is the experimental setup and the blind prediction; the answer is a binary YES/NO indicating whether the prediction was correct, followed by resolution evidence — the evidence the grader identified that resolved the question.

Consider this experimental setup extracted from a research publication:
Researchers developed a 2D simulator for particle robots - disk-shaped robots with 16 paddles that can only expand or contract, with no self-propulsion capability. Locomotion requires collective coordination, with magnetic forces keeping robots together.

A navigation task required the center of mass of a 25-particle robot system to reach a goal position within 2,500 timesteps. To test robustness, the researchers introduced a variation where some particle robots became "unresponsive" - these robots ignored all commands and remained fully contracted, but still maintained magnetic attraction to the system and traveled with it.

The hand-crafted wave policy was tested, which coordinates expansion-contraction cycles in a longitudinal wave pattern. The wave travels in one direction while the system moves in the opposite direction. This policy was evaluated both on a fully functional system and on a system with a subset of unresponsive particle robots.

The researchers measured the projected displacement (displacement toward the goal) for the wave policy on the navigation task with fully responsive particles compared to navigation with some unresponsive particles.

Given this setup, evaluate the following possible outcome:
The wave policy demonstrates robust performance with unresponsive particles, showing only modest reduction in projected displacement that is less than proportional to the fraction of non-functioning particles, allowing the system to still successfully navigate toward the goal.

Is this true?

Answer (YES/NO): NO